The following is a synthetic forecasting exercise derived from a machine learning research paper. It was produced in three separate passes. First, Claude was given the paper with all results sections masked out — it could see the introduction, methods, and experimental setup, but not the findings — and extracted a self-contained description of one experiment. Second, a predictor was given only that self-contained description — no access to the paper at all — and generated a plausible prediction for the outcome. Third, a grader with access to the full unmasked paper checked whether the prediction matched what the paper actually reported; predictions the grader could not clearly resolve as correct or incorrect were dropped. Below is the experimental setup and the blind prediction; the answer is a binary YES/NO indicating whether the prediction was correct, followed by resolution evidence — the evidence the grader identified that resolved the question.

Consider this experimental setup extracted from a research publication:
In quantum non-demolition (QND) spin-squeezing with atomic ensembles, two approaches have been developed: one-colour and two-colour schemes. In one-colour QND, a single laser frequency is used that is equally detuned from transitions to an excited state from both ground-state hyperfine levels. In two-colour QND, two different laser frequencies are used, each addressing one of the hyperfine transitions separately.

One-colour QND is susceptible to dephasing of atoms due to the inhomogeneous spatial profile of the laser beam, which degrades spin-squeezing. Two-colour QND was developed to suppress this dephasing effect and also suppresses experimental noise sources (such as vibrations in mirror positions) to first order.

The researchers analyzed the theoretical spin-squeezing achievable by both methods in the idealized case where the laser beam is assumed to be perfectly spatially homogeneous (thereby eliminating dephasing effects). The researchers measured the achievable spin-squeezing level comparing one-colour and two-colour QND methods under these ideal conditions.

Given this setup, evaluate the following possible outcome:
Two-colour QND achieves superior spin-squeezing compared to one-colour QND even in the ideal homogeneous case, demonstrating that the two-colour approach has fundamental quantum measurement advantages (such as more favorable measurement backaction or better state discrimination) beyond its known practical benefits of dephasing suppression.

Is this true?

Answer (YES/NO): NO